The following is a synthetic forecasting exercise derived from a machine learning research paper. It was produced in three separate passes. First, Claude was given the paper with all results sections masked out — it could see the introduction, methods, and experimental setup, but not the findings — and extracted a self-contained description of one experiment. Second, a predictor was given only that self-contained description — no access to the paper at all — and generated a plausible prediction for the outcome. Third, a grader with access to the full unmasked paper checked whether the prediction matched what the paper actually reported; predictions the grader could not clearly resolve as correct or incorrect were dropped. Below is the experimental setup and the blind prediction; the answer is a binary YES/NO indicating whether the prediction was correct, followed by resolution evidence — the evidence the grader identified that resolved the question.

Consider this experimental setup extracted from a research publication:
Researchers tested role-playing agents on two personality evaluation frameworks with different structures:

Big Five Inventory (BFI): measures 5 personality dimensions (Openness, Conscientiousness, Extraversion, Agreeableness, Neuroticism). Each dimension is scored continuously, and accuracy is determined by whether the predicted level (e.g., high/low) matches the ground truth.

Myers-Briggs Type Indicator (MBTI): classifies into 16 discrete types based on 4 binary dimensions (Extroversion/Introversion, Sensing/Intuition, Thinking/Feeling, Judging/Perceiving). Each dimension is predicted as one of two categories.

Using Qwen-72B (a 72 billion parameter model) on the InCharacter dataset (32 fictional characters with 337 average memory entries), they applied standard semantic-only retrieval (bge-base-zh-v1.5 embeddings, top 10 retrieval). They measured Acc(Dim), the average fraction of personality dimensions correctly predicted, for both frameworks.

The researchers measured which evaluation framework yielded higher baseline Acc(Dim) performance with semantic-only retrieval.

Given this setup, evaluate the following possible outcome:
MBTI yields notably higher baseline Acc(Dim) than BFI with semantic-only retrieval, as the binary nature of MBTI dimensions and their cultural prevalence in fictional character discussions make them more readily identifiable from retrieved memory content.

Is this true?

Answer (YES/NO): YES